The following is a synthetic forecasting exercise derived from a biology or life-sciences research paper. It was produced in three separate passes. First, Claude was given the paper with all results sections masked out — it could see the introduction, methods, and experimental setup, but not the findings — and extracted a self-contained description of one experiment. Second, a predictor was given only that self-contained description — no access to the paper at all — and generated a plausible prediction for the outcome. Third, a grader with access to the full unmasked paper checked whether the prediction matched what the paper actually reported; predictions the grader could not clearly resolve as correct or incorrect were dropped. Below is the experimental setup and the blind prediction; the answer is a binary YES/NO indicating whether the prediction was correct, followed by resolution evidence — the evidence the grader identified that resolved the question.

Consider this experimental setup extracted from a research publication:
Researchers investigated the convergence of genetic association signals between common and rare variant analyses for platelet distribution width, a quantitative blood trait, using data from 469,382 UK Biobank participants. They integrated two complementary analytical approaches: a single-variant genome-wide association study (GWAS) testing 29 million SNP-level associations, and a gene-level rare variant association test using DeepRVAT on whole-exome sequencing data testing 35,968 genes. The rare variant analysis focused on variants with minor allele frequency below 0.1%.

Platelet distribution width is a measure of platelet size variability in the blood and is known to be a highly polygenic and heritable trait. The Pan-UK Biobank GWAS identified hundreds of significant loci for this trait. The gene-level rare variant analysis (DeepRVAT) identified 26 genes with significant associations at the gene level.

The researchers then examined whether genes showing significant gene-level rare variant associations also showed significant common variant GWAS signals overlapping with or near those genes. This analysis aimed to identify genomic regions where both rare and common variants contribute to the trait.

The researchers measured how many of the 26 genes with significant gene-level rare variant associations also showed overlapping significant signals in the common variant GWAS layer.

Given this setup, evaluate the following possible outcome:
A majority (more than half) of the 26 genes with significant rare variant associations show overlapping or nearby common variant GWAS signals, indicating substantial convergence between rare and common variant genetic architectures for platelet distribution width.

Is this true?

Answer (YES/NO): NO